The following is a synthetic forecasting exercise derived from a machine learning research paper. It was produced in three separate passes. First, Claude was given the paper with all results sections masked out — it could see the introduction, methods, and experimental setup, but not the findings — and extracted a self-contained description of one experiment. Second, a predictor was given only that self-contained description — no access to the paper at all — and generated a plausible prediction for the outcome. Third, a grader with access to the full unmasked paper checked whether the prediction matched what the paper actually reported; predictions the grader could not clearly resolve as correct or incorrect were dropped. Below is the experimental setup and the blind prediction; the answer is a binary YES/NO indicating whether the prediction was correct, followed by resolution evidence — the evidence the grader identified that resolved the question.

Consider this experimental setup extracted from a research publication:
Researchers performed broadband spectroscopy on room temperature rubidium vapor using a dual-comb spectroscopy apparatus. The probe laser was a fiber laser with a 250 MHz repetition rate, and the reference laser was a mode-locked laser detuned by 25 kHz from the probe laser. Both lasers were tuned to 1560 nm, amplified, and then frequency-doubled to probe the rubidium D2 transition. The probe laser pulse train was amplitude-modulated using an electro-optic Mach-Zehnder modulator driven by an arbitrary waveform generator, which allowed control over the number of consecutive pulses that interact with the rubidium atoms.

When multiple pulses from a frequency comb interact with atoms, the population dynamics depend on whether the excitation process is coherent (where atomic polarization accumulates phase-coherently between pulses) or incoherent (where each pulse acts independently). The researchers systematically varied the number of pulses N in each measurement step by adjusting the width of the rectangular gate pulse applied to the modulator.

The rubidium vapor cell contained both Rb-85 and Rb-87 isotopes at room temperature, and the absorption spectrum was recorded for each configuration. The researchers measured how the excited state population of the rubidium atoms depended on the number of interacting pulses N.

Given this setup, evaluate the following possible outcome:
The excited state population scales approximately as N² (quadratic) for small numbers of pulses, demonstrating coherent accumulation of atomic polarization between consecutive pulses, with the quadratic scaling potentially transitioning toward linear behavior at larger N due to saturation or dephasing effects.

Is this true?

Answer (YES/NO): NO